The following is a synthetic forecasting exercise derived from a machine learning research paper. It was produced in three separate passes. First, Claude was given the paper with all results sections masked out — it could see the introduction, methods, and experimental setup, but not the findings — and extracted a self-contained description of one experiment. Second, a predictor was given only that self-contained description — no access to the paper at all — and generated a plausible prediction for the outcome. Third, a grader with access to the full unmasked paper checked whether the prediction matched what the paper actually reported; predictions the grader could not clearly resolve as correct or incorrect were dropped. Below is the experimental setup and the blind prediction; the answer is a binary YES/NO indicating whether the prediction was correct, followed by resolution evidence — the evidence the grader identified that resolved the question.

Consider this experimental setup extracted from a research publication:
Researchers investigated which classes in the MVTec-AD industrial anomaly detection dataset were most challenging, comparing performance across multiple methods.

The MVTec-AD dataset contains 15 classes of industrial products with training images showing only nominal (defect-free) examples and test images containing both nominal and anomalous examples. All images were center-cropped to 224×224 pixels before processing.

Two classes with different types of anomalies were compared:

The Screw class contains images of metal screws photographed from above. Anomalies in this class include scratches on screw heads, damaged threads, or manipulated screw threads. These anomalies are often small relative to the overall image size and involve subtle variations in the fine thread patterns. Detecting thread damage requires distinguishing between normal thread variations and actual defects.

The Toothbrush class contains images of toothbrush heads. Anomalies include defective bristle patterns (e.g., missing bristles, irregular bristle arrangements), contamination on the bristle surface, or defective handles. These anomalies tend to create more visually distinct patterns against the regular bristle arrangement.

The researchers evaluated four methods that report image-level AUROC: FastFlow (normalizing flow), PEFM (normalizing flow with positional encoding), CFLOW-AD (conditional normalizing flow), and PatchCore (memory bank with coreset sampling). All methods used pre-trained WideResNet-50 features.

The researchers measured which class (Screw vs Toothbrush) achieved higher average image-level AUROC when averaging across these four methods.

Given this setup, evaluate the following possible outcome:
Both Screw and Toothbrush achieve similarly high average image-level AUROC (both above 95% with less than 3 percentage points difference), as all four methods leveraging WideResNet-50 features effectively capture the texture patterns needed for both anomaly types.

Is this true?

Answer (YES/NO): NO